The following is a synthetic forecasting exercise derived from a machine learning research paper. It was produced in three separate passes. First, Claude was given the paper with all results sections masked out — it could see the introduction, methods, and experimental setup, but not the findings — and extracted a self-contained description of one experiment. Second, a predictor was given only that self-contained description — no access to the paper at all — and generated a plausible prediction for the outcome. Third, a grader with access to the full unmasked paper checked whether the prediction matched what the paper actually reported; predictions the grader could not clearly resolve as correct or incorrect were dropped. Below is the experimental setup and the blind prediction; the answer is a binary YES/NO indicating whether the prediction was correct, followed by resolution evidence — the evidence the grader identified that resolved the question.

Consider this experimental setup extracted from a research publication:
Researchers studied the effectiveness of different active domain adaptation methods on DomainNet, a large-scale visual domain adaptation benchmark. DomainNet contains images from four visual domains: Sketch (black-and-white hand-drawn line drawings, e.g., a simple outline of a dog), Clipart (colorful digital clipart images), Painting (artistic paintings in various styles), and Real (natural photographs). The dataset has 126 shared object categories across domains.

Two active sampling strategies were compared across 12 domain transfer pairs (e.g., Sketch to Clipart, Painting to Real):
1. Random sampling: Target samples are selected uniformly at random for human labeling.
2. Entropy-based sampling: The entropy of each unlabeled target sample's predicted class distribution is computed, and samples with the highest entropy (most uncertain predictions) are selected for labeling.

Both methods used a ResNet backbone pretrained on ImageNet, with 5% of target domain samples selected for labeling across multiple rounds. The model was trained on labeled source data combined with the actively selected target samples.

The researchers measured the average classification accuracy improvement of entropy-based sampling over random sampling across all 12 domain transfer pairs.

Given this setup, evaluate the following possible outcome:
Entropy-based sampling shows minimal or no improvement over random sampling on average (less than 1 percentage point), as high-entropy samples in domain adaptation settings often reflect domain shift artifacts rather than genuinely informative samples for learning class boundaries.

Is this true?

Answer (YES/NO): NO